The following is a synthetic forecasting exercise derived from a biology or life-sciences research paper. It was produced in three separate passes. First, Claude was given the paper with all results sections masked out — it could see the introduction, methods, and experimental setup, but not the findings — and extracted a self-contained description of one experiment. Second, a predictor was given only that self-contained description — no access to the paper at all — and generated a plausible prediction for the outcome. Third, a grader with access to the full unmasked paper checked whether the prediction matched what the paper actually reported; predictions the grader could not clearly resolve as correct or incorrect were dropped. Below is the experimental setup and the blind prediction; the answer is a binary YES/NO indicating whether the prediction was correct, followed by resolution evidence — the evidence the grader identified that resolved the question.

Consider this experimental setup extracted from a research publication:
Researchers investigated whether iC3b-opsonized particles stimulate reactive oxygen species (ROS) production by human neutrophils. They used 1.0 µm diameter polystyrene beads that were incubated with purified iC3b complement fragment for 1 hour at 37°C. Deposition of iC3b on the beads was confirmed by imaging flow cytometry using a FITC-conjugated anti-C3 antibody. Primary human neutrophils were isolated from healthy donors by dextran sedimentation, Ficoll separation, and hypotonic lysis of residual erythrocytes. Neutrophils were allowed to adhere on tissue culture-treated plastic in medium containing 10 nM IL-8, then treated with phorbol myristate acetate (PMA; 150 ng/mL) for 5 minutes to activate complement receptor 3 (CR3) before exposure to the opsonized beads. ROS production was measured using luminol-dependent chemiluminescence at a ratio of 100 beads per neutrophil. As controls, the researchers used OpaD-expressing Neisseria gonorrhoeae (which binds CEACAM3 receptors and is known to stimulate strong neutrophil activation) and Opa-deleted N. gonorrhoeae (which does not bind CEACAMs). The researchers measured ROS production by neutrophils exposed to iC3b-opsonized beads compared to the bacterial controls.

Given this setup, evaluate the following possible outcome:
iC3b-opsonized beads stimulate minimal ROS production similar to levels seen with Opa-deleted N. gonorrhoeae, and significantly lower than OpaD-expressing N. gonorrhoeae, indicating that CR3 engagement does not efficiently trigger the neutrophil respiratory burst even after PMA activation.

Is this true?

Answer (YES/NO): YES